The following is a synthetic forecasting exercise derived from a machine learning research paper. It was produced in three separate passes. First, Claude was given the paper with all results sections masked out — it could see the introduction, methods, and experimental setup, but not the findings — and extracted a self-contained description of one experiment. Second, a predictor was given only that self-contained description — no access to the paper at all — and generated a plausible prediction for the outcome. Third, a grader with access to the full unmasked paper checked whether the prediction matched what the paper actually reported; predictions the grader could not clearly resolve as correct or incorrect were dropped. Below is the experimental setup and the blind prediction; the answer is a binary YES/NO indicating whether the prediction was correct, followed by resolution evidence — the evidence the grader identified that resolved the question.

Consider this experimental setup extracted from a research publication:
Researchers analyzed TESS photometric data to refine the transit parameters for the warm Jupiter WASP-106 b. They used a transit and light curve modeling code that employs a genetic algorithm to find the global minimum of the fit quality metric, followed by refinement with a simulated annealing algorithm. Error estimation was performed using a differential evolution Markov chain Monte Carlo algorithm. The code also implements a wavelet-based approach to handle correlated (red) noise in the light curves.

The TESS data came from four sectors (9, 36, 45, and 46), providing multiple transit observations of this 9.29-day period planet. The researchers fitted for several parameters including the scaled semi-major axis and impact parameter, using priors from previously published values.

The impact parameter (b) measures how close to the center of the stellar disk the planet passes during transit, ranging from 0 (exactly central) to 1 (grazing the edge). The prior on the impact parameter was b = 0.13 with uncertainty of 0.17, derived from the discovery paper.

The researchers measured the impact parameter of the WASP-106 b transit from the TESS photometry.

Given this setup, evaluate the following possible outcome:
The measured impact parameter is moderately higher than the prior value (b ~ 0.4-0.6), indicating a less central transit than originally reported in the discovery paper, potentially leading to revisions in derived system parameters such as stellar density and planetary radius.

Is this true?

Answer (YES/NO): NO